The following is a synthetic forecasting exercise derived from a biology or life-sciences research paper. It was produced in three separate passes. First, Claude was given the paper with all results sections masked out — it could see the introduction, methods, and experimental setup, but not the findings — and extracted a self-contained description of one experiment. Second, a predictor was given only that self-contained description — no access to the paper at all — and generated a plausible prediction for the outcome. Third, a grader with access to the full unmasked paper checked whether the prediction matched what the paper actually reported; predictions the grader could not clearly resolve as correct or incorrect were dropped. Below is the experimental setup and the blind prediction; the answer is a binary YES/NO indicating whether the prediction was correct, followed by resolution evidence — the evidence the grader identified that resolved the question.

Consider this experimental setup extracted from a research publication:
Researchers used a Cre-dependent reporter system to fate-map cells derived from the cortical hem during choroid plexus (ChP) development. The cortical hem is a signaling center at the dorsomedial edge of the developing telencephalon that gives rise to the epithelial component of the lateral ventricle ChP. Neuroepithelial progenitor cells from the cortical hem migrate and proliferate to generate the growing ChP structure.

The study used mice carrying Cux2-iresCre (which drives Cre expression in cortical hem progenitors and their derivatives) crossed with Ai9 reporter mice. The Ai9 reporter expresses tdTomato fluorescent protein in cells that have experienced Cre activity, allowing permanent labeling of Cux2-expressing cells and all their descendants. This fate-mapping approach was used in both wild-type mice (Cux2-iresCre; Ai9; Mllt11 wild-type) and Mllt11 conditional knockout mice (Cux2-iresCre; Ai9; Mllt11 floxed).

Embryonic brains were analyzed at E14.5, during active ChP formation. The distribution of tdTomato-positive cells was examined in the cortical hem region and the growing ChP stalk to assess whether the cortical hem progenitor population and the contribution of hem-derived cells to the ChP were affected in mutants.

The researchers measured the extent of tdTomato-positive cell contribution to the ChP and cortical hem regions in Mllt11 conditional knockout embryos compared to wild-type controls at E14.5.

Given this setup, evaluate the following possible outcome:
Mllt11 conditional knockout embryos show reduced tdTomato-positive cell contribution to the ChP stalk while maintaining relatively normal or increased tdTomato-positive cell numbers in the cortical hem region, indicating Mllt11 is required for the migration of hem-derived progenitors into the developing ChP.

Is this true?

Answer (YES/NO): NO